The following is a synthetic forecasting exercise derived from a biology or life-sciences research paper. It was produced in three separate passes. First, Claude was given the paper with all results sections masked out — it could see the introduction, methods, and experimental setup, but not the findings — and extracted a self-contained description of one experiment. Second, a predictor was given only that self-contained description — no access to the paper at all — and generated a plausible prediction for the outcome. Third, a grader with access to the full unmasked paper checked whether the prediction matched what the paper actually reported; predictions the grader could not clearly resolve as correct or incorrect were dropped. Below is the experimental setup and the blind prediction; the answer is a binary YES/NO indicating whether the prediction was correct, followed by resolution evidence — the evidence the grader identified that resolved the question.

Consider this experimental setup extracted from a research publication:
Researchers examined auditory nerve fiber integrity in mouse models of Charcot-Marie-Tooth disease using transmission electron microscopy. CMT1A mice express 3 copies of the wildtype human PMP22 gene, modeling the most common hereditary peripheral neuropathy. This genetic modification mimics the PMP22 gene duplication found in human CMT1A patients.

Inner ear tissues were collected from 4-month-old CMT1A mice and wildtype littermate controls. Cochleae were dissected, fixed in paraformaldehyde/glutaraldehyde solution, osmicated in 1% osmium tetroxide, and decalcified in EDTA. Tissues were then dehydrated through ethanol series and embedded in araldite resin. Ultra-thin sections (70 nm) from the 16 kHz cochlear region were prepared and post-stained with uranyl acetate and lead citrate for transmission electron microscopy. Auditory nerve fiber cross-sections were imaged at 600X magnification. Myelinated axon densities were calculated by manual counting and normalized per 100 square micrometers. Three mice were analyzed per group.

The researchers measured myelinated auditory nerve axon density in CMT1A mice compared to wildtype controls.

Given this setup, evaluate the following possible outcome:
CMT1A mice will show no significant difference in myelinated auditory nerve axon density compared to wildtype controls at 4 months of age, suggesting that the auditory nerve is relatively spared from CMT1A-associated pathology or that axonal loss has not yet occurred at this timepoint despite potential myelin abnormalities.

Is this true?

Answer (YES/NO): NO